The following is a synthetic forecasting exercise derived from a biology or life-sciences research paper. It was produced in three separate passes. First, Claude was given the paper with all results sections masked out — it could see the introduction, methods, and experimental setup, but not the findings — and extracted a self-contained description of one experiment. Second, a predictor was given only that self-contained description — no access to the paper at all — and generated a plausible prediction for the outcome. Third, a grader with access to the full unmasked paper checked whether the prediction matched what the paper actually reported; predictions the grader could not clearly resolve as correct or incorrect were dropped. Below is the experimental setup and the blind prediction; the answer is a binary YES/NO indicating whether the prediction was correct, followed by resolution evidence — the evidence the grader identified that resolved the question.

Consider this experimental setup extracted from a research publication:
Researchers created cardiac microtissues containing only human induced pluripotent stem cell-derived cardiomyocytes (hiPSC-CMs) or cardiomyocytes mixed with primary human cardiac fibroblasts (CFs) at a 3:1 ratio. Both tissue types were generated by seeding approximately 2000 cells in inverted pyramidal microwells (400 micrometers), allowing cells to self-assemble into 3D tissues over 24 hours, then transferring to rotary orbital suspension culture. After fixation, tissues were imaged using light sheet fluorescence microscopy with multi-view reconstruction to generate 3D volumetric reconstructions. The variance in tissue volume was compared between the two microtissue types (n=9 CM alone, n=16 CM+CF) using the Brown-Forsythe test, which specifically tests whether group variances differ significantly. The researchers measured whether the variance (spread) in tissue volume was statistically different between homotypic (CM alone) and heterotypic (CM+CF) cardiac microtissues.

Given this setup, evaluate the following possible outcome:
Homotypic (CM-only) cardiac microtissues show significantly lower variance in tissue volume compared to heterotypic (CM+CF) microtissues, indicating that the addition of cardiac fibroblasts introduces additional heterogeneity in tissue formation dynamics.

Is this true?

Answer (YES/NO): YES